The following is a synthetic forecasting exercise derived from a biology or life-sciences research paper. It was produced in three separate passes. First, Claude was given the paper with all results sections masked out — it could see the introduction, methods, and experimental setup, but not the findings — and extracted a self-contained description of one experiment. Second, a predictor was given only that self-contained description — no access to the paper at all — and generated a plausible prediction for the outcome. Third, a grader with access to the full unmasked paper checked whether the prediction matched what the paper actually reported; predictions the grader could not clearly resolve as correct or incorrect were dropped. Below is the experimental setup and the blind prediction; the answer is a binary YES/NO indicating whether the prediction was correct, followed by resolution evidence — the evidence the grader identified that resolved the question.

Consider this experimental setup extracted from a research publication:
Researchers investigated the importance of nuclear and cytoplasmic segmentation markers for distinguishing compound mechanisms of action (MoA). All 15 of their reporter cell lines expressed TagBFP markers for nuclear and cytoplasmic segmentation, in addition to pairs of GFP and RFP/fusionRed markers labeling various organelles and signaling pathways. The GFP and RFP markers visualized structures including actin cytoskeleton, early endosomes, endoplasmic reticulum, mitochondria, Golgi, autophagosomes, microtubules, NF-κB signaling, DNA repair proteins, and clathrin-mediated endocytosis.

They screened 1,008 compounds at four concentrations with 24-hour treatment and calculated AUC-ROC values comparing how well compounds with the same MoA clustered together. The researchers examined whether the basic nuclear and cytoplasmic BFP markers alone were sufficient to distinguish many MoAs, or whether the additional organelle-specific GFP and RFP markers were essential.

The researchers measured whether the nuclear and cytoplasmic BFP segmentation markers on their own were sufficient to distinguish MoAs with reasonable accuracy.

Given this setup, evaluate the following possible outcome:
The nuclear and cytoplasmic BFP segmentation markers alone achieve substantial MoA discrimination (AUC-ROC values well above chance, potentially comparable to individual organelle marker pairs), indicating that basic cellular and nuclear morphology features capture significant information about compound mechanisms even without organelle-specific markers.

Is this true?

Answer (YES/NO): YES